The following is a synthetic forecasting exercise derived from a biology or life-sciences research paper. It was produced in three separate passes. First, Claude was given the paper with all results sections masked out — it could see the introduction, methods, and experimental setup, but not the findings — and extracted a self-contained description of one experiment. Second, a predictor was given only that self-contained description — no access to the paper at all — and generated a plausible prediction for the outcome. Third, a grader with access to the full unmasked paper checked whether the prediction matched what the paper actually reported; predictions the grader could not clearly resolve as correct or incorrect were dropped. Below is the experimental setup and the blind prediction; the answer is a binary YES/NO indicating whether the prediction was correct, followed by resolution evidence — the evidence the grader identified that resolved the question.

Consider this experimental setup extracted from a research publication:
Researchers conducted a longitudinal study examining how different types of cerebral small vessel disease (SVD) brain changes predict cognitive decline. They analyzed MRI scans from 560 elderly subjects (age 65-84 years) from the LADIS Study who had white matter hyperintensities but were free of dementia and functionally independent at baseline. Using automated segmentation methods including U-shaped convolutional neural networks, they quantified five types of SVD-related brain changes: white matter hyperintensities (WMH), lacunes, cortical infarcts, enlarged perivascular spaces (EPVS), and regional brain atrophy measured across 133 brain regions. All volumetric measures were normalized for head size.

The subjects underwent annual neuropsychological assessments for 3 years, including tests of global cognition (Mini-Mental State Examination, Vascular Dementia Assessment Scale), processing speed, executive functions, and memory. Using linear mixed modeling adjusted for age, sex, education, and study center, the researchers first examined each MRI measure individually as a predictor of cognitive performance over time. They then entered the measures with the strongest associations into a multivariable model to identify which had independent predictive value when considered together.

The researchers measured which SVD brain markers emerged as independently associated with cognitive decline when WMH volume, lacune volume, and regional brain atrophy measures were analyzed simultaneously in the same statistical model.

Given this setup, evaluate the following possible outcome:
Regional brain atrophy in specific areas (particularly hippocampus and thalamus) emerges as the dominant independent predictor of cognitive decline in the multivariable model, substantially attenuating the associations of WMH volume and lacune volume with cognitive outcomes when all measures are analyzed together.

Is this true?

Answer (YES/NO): NO